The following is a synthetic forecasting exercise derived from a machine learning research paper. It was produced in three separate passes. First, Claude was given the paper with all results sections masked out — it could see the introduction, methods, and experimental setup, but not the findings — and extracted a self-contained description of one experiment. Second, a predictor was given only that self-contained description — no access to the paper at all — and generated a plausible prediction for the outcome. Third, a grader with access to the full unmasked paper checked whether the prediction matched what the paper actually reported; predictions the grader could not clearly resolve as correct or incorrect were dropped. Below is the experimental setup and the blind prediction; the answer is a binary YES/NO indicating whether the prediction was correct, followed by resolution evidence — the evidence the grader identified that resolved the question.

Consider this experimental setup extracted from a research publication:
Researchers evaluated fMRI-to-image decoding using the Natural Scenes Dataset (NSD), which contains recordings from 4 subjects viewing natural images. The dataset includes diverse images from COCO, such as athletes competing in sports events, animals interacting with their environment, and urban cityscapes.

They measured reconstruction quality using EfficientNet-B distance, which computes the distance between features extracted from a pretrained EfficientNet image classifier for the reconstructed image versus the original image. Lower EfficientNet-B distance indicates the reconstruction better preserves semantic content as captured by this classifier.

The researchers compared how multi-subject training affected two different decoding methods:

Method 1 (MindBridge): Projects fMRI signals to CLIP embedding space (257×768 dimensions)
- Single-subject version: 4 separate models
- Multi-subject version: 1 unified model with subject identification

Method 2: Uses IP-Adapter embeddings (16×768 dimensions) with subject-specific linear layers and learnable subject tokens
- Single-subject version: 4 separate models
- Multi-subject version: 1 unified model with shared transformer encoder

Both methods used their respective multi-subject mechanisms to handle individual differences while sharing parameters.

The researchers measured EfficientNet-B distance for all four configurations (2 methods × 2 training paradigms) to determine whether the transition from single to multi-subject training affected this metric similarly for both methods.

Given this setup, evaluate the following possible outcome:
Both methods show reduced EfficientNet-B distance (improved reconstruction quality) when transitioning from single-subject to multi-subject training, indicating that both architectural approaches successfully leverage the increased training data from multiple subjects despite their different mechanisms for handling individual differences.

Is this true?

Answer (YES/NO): YES